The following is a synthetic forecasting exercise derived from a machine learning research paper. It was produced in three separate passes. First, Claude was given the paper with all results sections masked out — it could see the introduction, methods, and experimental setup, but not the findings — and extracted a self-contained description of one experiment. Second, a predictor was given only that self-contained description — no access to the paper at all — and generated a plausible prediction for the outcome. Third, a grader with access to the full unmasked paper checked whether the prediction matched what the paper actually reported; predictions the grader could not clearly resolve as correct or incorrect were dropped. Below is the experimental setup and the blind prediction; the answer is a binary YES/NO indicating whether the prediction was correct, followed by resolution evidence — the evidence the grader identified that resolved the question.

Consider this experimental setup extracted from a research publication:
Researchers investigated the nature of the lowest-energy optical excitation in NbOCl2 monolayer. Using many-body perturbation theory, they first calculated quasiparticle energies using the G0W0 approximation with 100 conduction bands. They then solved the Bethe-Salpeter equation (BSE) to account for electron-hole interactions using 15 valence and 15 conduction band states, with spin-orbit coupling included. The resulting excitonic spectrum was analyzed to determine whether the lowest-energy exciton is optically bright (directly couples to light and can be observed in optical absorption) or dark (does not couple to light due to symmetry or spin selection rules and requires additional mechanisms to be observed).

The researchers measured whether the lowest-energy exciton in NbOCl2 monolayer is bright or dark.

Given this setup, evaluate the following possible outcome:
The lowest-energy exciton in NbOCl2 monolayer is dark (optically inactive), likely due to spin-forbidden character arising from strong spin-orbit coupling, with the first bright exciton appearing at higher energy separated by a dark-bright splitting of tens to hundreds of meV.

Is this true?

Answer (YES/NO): NO